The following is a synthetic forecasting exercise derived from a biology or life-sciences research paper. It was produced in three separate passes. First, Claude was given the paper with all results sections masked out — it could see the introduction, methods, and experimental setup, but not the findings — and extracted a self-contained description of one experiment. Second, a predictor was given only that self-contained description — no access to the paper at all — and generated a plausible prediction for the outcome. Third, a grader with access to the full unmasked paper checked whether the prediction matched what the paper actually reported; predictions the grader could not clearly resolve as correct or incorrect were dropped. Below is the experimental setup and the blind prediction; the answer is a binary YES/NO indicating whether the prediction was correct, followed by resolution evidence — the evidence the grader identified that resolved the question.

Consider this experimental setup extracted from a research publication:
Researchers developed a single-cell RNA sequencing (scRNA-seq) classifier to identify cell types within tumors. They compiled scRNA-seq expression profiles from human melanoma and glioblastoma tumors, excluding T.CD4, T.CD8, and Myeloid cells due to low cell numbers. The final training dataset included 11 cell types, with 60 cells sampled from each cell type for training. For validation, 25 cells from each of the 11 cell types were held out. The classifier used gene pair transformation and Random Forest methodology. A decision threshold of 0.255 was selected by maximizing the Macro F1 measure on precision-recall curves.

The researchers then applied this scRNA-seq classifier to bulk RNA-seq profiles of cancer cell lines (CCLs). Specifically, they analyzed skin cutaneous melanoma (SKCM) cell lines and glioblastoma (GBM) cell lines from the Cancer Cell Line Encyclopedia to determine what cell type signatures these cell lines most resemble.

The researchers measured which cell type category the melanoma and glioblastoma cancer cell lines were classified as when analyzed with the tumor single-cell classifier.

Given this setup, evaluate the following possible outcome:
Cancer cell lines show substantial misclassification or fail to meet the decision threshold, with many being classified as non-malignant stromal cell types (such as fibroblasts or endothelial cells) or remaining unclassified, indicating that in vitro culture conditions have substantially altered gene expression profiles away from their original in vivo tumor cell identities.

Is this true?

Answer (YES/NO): NO